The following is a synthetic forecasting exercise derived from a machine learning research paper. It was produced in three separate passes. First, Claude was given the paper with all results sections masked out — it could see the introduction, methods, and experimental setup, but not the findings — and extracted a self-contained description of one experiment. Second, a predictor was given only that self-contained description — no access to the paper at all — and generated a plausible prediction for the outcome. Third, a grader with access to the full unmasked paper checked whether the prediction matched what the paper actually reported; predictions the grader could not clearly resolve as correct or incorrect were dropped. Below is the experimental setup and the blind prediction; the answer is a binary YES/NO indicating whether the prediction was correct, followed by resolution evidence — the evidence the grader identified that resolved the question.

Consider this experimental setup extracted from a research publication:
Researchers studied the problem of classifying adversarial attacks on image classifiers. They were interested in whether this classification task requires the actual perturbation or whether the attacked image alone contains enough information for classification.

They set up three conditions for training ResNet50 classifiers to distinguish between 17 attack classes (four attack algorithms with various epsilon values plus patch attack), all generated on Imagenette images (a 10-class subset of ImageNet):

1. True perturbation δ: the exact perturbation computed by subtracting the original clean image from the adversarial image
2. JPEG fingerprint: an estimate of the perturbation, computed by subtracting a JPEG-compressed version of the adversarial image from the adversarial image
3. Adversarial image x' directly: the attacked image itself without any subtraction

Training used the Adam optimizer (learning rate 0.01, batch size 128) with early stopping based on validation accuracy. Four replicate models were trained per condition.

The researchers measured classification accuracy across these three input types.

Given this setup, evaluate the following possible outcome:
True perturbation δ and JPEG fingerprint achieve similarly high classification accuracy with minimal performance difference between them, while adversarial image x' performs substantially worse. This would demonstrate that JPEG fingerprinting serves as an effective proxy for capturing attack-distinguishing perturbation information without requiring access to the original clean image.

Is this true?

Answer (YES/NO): NO